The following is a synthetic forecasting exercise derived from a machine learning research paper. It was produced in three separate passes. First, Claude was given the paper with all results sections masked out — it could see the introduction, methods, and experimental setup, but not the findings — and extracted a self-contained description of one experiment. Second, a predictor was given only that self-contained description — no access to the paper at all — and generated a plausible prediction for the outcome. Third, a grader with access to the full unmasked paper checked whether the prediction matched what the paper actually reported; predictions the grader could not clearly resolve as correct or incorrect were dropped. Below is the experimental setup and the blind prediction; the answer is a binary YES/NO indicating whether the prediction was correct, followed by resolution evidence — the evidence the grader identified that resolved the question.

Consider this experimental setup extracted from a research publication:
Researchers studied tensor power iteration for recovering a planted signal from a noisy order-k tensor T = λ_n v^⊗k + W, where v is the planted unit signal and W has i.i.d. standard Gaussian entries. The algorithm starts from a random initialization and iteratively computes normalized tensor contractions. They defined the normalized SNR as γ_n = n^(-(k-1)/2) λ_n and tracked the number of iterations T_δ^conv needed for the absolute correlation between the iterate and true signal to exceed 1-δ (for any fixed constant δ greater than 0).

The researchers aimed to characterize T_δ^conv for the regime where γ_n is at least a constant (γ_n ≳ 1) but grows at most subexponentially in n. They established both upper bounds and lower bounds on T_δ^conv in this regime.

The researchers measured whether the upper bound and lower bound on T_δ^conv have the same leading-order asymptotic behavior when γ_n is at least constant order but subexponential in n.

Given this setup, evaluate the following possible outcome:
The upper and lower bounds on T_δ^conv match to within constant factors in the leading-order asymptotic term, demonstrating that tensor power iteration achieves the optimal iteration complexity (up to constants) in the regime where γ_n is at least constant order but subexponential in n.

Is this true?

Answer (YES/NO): YES